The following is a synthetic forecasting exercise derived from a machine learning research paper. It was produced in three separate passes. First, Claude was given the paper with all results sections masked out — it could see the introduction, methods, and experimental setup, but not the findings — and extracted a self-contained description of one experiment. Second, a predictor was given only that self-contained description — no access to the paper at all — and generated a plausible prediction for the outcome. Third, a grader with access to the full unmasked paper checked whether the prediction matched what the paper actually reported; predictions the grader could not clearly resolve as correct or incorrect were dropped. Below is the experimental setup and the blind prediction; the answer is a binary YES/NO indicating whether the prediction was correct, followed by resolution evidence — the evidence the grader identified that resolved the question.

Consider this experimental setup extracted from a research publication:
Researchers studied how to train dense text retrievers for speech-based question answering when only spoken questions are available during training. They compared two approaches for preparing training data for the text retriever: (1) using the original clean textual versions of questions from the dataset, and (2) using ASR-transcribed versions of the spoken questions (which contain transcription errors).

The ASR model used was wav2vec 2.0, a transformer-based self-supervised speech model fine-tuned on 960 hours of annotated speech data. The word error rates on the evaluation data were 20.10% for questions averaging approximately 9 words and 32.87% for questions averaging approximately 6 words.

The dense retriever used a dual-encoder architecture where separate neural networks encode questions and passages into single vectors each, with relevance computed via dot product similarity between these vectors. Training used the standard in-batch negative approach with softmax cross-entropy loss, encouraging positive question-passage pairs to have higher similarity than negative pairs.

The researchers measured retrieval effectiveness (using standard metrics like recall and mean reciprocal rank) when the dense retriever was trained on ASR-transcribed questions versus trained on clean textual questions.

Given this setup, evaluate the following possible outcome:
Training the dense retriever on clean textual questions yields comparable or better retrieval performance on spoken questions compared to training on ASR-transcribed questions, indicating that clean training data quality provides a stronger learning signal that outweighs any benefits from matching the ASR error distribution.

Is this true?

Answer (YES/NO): NO